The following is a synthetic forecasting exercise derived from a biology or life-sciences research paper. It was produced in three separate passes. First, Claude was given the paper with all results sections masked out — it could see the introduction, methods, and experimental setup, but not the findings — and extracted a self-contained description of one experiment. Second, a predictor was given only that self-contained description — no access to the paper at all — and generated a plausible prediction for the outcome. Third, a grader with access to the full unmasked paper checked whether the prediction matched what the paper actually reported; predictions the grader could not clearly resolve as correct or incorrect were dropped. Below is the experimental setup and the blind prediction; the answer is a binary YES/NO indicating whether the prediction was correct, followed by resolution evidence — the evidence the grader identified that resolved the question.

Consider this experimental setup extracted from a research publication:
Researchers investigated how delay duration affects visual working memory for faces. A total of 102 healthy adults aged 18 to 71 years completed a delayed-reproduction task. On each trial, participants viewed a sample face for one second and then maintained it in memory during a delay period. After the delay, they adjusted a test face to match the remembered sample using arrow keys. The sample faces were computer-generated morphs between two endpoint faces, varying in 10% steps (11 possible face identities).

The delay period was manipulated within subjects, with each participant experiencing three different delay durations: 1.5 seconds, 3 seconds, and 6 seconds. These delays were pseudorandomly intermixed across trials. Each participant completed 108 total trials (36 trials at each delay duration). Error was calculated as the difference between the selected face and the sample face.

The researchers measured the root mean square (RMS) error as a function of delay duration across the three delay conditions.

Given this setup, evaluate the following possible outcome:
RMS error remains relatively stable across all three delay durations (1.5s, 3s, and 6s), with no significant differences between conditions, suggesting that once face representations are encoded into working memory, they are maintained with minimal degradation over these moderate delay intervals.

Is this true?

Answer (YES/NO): YES